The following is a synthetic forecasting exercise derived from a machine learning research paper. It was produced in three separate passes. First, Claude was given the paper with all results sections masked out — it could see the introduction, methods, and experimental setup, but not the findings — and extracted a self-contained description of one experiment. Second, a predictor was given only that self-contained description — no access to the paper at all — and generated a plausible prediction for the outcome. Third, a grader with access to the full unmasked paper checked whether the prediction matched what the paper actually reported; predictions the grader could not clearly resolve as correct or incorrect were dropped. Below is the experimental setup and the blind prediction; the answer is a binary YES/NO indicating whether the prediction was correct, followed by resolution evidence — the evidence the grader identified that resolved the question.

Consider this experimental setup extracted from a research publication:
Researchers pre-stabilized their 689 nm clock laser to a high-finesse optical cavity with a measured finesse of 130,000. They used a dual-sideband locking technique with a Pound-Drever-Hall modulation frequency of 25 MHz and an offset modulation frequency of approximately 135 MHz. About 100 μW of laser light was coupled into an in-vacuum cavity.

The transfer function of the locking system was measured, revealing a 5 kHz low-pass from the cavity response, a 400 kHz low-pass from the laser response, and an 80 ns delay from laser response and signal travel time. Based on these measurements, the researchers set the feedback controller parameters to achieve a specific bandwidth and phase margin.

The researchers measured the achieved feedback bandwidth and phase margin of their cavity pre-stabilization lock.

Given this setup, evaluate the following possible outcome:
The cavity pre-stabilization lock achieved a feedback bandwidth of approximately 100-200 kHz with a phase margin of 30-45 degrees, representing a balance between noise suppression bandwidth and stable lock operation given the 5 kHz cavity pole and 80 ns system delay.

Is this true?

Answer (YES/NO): NO